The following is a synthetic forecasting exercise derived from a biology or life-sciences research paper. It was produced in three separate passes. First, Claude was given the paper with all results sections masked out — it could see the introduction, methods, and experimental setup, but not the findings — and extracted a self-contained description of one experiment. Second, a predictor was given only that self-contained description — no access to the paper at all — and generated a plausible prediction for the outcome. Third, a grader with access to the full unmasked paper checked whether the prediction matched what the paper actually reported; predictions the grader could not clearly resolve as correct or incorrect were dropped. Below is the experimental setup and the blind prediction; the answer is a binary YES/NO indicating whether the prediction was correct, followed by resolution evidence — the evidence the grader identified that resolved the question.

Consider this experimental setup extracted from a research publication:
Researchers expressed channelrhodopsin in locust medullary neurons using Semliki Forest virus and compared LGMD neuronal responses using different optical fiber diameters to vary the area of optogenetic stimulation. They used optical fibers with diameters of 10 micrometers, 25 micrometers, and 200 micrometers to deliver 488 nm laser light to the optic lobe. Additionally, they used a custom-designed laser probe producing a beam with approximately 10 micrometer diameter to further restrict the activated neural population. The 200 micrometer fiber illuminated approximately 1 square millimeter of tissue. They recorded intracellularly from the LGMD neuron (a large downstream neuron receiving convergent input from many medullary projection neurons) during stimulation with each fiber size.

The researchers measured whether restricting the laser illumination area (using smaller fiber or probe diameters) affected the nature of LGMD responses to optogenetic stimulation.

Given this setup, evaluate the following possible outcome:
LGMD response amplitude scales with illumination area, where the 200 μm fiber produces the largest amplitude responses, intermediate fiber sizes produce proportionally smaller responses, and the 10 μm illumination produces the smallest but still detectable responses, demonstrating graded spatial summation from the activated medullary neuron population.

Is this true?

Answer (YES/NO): NO